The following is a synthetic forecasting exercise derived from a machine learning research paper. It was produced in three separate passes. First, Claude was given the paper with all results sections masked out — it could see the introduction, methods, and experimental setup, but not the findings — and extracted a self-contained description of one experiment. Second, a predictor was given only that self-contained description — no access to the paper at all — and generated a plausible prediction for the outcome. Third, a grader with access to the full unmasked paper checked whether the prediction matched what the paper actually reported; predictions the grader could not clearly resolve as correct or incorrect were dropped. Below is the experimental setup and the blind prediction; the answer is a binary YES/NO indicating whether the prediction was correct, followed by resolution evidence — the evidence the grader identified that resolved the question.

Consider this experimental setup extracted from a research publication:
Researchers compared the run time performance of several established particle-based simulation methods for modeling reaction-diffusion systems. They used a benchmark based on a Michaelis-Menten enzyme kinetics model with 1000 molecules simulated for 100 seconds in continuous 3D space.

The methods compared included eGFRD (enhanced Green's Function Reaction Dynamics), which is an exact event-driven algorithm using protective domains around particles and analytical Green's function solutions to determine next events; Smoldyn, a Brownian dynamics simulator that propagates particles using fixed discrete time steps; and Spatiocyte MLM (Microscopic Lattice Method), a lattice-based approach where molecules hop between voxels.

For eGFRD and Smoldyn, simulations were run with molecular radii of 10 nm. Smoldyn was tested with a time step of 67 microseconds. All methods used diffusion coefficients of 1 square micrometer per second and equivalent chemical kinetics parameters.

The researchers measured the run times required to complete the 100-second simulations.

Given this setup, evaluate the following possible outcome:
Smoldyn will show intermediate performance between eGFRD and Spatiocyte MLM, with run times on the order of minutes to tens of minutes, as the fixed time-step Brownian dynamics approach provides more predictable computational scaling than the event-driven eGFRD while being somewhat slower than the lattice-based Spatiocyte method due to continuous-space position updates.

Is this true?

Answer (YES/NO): YES